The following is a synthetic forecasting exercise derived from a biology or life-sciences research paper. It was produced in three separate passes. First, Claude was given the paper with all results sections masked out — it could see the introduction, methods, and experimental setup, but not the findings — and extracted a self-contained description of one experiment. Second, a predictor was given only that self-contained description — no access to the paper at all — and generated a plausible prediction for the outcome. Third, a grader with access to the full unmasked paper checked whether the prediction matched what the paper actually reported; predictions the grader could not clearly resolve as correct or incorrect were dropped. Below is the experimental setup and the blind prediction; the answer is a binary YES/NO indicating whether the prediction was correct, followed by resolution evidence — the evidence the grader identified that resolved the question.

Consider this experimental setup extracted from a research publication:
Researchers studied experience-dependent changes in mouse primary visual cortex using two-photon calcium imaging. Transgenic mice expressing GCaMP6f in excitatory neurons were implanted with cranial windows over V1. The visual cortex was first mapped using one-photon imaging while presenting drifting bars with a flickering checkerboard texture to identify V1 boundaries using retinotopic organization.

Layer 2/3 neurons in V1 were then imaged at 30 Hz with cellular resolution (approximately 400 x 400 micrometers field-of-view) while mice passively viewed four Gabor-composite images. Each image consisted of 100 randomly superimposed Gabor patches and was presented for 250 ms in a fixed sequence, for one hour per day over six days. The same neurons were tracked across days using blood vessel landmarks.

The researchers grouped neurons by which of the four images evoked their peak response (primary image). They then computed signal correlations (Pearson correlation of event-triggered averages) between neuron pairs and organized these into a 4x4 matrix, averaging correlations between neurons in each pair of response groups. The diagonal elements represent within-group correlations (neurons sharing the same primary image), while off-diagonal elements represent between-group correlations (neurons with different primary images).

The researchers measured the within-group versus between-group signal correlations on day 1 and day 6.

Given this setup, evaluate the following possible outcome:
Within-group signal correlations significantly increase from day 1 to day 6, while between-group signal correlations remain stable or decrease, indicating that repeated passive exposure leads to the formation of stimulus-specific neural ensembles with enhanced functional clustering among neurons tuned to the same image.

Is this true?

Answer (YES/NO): NO